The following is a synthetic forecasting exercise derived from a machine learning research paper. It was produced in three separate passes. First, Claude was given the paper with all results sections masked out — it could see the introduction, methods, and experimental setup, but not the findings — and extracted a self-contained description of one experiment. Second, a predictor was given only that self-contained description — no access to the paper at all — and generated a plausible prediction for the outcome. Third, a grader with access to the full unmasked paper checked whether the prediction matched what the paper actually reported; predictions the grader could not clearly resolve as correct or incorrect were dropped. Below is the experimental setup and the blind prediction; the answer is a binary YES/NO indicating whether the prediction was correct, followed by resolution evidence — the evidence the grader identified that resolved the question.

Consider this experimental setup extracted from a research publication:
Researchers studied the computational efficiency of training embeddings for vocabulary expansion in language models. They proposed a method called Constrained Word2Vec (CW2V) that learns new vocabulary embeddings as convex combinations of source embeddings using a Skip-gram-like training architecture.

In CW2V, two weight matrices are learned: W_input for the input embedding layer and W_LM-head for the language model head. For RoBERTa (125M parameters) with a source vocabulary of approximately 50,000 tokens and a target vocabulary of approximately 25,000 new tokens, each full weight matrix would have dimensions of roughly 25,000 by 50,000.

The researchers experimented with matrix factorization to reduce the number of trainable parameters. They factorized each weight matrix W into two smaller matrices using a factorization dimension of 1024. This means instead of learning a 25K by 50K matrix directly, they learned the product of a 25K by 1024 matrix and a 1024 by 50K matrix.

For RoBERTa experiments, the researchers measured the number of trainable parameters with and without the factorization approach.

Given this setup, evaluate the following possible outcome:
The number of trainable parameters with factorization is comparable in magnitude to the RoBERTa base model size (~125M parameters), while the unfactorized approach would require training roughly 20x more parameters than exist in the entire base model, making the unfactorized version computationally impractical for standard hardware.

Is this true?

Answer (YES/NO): NO